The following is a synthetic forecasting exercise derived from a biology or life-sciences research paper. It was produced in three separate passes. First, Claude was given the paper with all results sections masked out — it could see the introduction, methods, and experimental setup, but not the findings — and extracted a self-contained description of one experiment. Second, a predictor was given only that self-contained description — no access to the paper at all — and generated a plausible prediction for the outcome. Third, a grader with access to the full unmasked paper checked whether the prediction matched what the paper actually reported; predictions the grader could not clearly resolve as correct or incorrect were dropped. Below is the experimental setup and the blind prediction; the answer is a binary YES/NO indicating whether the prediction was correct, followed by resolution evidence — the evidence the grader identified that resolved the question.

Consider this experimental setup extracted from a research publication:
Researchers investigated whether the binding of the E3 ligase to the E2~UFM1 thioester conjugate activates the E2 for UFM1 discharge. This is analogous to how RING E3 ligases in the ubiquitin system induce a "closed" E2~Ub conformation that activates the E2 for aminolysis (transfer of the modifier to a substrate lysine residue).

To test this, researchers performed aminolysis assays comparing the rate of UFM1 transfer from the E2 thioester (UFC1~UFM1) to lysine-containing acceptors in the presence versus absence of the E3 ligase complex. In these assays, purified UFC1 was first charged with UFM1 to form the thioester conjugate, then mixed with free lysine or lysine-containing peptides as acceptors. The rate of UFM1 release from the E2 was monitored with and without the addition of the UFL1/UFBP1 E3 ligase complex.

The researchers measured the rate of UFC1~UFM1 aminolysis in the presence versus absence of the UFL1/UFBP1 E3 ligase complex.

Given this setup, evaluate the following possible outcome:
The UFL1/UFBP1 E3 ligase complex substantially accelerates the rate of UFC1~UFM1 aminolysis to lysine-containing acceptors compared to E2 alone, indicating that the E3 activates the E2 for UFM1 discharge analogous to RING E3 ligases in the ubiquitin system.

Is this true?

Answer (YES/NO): YES